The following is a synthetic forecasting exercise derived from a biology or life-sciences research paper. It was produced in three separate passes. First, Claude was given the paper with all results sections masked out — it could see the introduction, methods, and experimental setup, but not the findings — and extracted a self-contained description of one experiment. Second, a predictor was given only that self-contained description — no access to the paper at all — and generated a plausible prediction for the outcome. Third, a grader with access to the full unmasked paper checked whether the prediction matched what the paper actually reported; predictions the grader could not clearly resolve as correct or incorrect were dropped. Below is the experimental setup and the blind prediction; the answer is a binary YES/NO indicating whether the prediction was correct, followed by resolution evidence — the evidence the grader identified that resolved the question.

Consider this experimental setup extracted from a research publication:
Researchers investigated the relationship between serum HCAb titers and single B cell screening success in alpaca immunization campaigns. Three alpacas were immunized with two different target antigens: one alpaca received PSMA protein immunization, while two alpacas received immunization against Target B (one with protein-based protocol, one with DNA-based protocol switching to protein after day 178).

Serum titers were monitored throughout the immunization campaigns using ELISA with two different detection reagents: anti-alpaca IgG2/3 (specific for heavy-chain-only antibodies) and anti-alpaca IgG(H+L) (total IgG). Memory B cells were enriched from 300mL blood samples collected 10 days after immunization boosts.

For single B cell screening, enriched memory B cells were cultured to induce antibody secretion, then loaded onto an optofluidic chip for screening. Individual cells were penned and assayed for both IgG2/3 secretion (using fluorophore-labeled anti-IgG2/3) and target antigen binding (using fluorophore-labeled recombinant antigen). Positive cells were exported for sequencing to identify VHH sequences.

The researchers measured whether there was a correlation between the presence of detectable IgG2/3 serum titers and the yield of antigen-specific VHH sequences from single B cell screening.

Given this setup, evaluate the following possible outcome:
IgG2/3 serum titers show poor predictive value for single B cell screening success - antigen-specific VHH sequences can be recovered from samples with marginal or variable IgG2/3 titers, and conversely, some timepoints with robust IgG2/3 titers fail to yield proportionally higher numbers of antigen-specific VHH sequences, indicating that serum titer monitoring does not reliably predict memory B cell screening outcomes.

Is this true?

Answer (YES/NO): NO